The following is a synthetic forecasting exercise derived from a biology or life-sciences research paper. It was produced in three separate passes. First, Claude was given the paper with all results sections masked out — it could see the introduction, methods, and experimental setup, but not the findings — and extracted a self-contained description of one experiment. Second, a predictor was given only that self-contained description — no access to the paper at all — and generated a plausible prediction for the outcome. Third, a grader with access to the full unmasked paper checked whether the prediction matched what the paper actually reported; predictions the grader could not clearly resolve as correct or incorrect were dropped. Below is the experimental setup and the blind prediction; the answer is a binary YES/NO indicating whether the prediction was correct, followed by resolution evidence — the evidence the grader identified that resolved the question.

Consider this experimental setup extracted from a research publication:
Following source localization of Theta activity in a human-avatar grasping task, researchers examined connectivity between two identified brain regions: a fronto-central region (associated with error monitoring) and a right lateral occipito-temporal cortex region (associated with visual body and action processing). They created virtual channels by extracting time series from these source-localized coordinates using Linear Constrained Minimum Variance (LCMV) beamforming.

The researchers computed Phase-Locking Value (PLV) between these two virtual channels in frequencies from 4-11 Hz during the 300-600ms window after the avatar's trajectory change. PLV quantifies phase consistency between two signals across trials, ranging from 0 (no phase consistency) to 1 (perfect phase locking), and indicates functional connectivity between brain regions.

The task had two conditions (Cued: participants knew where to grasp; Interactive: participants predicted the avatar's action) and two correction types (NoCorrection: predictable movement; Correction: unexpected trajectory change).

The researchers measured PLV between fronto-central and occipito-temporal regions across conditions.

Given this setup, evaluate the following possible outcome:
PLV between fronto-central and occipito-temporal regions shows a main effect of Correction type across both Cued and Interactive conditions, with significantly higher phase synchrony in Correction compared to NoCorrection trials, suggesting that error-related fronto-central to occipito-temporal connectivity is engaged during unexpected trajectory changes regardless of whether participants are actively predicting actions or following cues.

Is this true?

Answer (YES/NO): YES